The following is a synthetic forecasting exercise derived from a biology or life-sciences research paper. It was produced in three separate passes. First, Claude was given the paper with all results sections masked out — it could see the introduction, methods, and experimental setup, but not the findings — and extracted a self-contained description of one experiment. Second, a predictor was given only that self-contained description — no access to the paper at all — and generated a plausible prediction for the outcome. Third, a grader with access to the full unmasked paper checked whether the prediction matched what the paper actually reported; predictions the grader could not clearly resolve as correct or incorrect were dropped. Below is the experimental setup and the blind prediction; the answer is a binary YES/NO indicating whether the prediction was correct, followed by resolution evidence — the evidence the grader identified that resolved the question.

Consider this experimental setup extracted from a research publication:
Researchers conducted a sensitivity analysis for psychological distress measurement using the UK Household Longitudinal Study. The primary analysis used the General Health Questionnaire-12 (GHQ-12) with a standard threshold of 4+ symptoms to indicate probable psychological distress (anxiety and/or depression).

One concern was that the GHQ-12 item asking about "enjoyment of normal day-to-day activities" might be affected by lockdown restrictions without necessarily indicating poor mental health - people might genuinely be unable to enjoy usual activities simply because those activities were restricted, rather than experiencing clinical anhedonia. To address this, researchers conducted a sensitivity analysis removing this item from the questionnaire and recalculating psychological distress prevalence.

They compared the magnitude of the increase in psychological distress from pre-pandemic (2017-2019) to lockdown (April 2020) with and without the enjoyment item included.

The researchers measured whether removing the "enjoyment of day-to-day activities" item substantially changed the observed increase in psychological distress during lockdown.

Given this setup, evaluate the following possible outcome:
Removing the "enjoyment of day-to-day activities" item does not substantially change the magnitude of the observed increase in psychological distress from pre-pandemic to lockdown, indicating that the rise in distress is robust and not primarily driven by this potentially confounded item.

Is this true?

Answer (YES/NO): NO